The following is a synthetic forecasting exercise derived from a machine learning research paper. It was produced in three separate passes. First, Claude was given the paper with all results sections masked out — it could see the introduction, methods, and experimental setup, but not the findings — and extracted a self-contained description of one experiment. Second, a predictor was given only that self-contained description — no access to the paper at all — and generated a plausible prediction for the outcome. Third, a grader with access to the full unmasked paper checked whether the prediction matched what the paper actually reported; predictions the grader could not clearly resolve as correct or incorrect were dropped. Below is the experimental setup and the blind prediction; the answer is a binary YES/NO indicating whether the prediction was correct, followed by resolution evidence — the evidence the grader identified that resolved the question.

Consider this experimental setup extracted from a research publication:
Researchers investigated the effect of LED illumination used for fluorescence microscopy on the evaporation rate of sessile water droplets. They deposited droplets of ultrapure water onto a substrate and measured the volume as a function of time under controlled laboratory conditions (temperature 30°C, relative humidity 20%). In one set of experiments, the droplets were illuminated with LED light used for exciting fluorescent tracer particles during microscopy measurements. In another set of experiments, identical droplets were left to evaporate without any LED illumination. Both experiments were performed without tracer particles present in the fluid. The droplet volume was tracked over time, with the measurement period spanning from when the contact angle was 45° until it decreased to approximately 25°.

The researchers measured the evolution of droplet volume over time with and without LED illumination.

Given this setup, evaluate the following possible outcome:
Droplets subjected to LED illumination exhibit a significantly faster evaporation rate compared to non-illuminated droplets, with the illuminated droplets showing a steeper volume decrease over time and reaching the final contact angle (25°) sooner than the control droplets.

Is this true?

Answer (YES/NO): NO